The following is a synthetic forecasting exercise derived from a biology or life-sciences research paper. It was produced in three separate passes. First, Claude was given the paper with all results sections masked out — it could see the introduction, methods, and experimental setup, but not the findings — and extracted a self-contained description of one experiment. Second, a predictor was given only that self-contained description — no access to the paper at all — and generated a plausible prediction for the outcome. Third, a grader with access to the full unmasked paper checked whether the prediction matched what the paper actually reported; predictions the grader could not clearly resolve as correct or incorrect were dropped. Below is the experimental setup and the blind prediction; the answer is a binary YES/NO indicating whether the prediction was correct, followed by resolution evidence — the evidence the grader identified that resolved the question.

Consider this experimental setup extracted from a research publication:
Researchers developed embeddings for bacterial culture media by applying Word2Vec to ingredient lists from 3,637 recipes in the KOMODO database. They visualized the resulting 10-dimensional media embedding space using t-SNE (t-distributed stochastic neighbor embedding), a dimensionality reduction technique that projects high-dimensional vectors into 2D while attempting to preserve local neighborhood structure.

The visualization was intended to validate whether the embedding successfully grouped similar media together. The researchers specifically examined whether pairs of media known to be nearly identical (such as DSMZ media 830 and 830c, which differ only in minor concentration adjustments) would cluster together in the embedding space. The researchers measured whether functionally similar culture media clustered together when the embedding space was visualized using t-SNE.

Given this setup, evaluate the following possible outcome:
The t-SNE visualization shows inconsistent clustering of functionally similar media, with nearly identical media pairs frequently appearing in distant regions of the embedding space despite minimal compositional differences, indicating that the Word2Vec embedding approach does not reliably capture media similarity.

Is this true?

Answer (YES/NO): NO